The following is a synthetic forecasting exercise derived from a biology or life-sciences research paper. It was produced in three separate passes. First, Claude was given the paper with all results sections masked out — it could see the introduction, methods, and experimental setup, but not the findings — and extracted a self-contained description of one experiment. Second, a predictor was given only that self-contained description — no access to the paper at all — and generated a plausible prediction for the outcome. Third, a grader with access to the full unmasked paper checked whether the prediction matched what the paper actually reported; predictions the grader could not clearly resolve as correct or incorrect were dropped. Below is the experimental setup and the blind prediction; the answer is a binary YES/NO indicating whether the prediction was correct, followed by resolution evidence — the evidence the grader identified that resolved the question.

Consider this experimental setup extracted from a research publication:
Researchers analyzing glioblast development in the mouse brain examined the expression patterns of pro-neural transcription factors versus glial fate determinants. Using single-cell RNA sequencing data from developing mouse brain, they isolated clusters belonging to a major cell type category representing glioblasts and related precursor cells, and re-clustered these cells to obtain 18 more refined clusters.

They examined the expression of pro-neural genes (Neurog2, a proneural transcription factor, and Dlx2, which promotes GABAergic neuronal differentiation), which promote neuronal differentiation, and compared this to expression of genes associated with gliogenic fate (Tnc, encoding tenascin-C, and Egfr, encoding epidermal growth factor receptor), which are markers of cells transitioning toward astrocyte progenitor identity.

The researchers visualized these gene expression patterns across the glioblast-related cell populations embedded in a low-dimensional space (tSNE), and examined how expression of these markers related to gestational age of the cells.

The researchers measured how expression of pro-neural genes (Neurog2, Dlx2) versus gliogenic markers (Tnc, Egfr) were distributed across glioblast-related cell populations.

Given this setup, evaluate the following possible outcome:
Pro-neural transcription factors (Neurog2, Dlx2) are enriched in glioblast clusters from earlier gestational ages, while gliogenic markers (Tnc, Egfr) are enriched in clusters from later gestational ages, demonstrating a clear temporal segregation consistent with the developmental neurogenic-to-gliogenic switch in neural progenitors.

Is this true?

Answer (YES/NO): YES